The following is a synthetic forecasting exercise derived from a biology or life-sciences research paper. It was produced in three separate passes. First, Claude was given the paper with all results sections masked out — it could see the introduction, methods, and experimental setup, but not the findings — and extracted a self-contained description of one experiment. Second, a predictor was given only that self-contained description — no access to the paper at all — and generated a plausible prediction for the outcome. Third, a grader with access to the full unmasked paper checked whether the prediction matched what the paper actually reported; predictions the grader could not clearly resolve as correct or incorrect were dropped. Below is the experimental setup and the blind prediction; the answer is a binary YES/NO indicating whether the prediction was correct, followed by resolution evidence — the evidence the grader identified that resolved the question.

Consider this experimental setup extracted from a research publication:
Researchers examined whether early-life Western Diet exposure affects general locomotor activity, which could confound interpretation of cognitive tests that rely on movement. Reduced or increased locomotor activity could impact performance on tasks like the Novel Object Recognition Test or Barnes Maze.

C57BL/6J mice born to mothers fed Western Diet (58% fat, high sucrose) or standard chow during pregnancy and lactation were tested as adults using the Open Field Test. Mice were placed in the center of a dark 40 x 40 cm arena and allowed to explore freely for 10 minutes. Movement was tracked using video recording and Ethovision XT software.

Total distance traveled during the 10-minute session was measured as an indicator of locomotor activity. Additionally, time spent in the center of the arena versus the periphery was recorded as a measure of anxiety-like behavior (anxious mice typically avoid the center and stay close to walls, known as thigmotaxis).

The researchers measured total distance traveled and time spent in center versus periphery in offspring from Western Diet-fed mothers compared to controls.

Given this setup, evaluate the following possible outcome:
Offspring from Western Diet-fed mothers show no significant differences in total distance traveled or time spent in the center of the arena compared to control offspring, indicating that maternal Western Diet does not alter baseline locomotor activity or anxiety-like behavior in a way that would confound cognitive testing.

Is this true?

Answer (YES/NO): NO